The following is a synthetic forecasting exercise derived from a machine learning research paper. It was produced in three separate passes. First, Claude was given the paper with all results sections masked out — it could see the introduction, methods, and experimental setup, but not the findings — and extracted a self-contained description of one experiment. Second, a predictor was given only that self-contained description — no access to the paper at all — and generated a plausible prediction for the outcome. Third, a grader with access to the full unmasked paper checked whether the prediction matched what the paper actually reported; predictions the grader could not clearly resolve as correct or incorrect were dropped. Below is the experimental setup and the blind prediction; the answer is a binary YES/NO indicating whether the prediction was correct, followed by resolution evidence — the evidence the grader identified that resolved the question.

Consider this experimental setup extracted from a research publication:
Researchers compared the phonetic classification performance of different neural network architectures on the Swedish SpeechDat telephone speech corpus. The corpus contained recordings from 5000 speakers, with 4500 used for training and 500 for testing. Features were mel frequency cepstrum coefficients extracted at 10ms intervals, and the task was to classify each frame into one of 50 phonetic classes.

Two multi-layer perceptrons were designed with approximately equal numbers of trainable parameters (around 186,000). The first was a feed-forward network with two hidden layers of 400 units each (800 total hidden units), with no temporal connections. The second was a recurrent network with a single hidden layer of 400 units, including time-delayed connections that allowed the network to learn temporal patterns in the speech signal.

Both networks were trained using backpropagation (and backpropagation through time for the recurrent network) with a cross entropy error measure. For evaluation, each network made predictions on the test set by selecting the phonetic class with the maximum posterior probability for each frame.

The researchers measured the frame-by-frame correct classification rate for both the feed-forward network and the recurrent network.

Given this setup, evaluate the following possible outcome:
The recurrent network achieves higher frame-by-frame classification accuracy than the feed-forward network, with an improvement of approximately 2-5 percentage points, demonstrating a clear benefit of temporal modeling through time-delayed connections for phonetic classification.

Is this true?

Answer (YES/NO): NO